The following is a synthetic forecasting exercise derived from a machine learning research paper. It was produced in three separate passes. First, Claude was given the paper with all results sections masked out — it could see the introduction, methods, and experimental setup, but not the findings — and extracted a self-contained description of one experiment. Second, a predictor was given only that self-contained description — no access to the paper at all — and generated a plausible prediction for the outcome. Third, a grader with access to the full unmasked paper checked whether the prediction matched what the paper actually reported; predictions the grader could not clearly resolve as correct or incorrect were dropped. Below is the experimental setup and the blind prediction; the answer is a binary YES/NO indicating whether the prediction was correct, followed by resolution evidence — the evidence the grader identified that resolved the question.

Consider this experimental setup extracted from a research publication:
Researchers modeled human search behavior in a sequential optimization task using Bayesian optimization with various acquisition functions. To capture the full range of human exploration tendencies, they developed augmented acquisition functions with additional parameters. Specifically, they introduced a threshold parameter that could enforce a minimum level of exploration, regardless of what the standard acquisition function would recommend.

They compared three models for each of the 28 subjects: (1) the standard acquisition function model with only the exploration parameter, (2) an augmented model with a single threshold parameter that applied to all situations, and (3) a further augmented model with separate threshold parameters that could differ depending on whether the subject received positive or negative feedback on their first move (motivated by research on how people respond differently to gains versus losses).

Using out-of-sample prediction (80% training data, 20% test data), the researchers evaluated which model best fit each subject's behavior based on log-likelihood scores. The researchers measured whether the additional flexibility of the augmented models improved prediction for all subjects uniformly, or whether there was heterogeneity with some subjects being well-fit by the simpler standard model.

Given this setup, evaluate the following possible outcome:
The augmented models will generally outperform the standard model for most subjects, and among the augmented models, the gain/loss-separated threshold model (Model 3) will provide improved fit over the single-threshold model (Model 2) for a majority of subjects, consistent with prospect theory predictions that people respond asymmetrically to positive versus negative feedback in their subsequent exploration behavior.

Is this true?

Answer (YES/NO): YES